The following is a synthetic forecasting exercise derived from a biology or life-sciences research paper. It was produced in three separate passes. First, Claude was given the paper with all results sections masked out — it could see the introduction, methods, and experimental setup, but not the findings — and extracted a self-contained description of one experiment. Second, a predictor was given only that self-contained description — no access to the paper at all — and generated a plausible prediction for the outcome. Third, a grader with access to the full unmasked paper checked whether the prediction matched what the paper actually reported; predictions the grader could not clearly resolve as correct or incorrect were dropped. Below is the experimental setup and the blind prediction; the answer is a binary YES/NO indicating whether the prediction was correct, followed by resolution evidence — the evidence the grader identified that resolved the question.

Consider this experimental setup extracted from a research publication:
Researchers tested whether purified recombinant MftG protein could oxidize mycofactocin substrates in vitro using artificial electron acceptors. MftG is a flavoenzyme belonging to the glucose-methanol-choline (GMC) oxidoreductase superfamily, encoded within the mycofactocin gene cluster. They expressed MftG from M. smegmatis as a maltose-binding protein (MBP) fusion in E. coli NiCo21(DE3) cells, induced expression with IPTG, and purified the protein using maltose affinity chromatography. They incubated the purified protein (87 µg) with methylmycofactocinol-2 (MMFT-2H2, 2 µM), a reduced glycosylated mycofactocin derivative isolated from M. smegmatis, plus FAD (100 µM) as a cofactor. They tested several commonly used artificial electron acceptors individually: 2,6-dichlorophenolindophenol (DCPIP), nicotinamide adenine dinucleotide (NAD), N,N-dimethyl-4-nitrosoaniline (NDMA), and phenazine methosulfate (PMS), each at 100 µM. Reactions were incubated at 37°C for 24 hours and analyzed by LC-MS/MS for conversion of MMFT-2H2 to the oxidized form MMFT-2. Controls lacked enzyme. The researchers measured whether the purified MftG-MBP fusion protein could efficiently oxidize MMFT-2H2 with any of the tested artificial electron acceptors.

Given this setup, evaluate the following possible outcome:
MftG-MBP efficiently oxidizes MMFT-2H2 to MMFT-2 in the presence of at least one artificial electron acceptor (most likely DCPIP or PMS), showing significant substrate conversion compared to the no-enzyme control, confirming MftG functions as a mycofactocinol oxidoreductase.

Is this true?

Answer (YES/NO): NO